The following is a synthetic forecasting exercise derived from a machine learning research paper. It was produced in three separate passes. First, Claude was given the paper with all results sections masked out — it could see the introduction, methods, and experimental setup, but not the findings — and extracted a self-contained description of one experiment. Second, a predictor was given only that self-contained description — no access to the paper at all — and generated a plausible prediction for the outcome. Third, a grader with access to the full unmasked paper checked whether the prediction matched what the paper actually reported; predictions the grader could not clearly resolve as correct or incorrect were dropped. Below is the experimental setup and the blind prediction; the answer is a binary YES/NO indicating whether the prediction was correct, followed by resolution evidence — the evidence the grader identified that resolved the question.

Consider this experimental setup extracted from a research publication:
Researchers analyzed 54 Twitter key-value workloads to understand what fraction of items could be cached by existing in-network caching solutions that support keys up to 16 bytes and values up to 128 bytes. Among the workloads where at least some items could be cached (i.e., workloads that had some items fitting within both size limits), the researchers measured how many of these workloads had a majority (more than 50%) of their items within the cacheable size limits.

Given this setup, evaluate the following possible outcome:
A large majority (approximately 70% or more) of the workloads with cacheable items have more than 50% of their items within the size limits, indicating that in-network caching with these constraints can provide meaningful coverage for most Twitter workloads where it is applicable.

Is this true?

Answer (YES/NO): NO